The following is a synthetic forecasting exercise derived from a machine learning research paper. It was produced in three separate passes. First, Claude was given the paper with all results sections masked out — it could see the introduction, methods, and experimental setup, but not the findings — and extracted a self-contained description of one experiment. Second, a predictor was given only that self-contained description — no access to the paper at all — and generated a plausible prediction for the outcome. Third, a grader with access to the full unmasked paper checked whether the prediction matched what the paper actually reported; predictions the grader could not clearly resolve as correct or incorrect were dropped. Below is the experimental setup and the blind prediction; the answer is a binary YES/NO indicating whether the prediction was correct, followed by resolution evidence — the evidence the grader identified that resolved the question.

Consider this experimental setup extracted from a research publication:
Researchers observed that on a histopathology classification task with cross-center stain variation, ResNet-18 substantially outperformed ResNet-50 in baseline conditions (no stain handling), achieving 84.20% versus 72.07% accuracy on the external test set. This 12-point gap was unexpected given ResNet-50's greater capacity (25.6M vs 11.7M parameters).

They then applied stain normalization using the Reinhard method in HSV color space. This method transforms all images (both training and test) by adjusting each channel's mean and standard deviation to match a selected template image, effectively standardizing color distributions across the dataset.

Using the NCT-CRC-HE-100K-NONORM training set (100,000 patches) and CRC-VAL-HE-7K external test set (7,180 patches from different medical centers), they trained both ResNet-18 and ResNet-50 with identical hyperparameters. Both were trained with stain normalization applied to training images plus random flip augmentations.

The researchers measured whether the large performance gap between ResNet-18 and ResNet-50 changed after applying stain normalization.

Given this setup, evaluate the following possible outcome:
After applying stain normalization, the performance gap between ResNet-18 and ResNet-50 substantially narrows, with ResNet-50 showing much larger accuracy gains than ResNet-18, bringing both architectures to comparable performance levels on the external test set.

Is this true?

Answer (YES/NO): YES